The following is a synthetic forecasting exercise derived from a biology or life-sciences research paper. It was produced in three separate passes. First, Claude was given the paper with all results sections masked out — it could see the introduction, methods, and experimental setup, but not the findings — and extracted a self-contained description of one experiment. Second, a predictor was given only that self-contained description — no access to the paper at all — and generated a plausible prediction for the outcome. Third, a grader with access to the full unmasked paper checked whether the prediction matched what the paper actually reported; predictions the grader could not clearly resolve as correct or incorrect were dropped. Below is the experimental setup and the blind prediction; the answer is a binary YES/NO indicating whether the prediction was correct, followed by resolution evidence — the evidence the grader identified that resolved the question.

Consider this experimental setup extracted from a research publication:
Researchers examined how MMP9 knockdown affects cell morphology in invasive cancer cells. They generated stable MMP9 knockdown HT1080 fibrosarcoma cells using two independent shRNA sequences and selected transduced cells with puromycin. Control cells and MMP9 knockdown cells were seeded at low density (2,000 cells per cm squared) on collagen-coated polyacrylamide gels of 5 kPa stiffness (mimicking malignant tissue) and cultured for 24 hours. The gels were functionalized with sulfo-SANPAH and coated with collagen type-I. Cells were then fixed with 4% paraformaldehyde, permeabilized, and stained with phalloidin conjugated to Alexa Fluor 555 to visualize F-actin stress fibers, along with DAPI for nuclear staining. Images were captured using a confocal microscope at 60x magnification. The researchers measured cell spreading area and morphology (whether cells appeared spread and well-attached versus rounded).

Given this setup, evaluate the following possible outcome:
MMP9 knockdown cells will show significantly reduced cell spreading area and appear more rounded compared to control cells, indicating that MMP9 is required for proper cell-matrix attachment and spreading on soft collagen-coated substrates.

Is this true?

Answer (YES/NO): NO